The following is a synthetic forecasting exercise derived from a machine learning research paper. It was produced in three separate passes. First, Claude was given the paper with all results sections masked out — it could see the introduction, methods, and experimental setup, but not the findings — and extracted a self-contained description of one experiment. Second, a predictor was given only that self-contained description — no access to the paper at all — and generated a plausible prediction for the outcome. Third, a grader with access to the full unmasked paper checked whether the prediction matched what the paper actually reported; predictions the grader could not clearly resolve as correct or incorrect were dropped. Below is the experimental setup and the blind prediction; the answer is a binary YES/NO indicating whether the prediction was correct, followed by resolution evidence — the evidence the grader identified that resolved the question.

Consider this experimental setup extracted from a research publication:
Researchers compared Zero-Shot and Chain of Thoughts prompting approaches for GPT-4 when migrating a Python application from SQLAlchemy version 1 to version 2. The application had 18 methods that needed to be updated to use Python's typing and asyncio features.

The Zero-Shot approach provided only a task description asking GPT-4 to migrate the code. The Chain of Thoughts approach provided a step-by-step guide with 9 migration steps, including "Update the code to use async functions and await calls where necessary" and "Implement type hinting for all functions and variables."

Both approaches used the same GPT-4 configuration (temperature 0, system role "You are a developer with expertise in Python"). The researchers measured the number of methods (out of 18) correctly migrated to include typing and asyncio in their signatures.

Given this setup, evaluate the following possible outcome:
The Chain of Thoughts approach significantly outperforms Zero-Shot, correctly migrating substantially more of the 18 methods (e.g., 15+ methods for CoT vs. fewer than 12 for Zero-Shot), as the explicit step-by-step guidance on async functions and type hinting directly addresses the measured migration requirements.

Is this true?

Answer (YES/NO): NO